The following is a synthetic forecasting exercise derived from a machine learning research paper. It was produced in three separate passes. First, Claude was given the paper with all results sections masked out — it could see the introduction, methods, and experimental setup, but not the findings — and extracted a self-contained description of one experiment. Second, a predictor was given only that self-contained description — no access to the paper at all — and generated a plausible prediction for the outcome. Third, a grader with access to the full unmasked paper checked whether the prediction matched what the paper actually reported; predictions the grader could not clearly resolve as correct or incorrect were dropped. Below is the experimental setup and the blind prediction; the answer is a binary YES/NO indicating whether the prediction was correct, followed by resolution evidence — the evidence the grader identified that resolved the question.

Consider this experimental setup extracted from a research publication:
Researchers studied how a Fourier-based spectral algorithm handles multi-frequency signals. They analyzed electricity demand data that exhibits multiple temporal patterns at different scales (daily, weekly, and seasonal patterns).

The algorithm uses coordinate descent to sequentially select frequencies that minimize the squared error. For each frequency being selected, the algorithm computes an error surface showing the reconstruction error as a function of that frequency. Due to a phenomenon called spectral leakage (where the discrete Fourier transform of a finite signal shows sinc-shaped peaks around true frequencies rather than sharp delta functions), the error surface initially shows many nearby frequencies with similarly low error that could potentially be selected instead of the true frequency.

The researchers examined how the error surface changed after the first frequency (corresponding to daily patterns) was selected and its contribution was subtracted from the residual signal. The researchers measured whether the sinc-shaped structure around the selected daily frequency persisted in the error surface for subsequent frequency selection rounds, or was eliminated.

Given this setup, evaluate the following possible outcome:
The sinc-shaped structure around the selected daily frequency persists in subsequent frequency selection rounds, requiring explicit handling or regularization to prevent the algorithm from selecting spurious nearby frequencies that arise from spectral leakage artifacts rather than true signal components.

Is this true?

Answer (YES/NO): NO